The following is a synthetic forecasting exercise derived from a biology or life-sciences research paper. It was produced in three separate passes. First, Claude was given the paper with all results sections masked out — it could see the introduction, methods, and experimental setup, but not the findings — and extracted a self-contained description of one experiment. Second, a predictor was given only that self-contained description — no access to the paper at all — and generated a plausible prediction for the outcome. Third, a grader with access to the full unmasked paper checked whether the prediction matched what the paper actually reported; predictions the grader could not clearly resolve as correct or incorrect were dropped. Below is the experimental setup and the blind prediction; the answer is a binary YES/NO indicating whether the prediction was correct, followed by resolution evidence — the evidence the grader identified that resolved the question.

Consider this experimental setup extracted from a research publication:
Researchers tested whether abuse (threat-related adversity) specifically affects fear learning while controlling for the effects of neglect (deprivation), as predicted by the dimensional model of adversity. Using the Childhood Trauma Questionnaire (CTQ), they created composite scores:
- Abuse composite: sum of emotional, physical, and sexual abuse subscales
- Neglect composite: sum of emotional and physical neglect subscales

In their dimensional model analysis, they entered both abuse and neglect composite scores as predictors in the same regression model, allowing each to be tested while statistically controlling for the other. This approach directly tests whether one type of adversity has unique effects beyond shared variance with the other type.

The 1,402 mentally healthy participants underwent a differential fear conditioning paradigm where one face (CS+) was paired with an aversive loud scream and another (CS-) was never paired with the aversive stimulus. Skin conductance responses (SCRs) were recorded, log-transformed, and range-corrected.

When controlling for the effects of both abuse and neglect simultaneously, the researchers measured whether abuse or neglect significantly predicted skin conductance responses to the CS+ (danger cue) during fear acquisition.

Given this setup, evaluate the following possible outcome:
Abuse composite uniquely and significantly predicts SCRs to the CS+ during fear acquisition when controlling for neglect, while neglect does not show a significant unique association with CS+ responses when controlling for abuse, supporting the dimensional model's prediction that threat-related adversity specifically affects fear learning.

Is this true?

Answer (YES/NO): NO